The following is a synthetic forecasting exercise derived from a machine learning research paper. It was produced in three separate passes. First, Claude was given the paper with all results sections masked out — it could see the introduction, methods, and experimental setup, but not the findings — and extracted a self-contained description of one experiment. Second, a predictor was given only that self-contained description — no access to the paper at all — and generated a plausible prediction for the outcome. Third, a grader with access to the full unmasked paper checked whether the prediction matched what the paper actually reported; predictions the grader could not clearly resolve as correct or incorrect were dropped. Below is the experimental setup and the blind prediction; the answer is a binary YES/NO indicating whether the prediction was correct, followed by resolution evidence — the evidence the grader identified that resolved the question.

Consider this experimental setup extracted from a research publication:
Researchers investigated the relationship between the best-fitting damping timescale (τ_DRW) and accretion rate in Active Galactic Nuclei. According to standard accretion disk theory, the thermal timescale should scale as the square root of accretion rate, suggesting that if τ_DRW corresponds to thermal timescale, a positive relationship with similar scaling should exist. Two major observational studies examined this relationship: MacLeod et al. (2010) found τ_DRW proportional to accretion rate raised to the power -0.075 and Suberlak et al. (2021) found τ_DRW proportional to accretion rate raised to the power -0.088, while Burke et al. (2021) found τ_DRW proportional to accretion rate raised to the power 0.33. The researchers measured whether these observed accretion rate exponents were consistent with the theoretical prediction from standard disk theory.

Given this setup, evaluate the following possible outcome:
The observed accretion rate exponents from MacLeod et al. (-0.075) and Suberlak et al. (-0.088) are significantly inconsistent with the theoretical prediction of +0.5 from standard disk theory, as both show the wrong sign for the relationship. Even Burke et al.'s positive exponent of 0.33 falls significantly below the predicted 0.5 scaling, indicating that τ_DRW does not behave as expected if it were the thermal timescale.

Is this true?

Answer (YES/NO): NO